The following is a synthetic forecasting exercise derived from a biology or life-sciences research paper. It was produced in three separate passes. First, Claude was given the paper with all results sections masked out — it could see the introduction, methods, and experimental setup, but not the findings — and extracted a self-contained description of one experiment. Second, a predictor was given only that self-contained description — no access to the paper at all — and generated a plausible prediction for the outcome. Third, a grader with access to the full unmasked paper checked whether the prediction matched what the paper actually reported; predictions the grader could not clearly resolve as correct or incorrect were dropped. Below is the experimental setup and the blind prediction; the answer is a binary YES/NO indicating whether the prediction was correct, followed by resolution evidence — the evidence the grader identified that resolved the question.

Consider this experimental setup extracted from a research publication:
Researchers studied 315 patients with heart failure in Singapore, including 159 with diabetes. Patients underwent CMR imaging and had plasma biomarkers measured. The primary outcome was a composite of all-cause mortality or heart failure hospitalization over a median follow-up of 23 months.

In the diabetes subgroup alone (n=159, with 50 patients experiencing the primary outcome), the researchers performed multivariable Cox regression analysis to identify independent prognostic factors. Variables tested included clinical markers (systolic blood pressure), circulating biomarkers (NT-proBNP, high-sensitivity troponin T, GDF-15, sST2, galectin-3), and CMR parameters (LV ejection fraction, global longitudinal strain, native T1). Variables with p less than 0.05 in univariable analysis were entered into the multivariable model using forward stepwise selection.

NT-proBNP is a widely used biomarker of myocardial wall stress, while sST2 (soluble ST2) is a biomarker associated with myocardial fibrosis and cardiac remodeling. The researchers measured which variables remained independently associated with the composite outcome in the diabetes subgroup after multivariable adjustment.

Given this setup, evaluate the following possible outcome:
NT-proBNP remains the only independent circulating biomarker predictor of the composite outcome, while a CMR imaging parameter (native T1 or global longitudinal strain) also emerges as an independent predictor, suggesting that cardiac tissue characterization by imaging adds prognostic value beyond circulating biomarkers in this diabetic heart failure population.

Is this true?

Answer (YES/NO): NO